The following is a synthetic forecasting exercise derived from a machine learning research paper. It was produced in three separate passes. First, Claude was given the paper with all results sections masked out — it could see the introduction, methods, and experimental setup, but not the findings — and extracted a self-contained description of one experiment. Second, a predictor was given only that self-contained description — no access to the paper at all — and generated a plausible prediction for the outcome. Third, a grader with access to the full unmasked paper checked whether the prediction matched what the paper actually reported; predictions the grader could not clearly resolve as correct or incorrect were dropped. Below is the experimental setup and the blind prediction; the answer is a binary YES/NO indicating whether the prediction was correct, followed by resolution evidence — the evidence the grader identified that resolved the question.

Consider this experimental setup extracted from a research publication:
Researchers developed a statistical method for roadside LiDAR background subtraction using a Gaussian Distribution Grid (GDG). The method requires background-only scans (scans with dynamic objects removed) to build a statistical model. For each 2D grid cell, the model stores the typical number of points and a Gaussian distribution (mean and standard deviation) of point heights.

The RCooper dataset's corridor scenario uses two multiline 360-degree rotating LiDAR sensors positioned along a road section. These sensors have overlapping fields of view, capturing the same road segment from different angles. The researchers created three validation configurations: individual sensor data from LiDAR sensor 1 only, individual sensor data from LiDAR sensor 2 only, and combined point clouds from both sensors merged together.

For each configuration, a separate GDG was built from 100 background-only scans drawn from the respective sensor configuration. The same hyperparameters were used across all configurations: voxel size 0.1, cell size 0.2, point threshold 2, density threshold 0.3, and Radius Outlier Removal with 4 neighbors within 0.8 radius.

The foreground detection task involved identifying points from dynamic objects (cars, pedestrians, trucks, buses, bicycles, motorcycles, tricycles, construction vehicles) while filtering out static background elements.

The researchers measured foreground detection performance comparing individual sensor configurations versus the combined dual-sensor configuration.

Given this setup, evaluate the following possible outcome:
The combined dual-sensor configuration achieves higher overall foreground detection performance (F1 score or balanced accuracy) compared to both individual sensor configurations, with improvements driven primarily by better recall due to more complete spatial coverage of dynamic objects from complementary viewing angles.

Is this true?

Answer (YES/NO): NO